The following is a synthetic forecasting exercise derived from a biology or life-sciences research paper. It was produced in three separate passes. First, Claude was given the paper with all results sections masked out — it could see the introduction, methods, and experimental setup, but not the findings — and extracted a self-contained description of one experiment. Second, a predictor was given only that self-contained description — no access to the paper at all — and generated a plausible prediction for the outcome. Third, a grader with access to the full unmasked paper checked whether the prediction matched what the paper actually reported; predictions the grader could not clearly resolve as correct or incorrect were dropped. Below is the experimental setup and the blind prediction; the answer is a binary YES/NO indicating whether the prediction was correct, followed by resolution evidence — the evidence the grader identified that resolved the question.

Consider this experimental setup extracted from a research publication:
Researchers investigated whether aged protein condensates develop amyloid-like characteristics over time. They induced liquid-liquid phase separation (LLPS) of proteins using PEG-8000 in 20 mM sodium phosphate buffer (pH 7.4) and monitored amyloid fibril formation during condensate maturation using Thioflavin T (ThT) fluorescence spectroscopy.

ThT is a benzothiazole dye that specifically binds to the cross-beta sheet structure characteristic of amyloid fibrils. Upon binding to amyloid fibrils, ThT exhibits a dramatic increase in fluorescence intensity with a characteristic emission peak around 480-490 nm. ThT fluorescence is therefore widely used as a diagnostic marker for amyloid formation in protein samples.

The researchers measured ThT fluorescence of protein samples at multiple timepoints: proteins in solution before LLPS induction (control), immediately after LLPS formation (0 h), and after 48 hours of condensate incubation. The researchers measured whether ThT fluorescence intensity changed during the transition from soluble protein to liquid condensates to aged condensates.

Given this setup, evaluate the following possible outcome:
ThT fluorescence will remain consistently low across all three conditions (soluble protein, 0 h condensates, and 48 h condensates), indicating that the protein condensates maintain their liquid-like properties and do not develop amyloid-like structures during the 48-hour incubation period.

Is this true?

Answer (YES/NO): NO